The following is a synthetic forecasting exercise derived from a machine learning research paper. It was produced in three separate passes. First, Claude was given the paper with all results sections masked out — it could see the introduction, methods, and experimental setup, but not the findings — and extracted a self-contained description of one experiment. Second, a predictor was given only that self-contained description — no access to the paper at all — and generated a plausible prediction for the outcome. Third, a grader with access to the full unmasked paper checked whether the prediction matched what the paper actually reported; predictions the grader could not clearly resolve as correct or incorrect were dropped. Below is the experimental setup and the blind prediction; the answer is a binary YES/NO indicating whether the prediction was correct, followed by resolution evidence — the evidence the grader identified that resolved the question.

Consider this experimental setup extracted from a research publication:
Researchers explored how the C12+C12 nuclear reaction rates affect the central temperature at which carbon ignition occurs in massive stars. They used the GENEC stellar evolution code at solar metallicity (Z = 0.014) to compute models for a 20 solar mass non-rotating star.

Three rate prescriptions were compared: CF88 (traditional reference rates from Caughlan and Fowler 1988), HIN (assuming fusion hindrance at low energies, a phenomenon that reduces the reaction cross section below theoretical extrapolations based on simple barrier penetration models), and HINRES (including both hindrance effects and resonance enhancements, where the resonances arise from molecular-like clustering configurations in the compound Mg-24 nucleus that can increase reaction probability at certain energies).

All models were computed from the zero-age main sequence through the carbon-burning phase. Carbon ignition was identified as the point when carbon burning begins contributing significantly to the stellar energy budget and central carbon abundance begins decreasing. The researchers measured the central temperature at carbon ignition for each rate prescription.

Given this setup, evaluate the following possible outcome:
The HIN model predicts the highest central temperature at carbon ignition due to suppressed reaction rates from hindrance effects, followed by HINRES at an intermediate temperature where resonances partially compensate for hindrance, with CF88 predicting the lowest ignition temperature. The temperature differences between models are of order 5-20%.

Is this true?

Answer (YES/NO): NO